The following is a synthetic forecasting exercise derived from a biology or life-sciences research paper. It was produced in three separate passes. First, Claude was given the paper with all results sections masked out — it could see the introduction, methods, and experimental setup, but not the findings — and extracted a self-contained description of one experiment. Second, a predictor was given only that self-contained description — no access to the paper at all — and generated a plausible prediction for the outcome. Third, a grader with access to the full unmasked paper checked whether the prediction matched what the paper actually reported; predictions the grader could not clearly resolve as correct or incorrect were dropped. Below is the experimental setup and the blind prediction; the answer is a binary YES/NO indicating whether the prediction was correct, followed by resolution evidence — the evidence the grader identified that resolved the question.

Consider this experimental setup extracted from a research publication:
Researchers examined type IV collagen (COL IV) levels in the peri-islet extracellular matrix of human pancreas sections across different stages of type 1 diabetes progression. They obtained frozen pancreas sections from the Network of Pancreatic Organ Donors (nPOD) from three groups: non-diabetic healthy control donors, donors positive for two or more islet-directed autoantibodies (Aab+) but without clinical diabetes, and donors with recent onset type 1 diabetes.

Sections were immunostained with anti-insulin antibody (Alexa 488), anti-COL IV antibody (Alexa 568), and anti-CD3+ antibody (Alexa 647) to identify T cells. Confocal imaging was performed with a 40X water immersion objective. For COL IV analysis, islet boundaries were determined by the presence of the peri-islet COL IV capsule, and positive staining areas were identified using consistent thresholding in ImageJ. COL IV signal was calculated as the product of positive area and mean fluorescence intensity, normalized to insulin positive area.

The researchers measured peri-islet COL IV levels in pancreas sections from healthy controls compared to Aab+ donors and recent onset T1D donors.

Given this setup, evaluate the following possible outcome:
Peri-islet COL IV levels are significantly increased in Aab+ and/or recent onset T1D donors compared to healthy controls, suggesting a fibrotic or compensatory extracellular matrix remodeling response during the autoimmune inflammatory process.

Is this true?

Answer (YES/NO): NO